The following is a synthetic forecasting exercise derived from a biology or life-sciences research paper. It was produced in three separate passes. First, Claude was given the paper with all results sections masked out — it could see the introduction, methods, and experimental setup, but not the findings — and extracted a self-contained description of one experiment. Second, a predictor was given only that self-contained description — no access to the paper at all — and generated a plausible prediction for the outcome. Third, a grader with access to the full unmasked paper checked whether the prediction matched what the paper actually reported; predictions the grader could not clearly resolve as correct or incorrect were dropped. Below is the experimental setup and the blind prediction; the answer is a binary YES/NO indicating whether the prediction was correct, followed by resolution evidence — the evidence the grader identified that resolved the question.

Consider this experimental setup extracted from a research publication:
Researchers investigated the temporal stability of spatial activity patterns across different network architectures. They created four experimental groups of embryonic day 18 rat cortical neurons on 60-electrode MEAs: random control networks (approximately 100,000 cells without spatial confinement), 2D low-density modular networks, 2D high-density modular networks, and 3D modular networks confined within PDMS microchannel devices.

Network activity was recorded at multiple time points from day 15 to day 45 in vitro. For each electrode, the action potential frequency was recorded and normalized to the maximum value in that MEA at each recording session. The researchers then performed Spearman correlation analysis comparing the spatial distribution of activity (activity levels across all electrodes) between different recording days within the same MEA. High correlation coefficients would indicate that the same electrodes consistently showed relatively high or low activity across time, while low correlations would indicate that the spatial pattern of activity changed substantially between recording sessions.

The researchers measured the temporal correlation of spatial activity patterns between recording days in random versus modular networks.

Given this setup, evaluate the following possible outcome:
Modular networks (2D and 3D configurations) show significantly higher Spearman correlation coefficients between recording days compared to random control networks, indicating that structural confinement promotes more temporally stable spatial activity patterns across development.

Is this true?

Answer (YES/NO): YES